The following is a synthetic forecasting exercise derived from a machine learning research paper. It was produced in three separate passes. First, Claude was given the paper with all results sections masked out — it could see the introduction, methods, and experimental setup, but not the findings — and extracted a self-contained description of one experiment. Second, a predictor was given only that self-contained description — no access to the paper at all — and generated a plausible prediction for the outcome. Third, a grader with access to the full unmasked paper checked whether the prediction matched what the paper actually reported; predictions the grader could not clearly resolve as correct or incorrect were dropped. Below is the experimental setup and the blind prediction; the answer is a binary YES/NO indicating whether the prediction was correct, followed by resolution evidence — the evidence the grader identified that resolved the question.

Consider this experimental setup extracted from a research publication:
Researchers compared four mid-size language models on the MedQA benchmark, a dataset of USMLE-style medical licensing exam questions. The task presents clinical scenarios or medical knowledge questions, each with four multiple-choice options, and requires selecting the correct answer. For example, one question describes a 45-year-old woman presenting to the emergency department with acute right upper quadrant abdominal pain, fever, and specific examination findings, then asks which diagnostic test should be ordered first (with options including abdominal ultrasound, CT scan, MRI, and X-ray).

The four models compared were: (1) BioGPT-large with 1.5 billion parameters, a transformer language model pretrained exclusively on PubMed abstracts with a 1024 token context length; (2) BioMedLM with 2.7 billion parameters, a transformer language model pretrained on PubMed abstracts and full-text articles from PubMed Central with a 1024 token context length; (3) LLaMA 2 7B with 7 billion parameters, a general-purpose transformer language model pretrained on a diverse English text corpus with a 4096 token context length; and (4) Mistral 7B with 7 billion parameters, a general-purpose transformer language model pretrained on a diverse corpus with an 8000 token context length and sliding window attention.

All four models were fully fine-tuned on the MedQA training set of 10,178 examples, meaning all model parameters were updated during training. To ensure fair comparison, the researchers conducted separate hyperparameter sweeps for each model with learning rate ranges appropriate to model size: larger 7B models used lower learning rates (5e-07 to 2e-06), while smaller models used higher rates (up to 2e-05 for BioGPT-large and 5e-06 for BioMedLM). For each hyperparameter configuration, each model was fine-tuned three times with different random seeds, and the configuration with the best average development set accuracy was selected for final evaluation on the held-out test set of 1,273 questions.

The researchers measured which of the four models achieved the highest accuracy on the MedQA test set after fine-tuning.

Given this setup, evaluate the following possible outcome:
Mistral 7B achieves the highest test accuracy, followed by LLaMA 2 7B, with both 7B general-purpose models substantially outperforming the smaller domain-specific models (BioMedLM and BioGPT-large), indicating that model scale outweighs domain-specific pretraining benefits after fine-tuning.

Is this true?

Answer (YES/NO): NO